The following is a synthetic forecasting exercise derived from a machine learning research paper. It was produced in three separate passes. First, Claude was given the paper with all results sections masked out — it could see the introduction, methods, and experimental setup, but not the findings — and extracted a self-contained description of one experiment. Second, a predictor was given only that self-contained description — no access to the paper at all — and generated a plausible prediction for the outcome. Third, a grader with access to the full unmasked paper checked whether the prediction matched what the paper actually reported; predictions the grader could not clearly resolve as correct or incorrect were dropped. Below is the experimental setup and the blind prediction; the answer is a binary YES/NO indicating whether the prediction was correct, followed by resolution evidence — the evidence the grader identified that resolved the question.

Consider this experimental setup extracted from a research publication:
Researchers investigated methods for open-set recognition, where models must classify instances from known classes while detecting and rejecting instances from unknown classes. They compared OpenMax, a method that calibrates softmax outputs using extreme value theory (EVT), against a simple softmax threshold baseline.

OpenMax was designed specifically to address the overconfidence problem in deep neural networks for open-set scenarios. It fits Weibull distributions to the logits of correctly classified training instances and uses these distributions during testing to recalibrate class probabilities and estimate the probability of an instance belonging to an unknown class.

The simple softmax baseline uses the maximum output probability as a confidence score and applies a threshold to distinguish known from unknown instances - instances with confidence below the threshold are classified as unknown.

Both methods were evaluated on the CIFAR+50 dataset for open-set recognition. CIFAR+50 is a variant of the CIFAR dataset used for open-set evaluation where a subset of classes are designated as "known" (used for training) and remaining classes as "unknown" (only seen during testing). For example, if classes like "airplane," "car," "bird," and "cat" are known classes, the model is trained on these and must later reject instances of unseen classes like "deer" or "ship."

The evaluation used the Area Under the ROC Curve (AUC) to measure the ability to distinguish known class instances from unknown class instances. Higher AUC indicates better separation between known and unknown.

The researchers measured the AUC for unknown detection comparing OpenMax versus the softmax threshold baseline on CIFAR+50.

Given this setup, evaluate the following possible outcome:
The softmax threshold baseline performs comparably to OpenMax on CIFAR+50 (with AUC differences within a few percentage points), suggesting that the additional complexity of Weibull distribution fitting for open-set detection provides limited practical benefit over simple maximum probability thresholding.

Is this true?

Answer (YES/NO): YES